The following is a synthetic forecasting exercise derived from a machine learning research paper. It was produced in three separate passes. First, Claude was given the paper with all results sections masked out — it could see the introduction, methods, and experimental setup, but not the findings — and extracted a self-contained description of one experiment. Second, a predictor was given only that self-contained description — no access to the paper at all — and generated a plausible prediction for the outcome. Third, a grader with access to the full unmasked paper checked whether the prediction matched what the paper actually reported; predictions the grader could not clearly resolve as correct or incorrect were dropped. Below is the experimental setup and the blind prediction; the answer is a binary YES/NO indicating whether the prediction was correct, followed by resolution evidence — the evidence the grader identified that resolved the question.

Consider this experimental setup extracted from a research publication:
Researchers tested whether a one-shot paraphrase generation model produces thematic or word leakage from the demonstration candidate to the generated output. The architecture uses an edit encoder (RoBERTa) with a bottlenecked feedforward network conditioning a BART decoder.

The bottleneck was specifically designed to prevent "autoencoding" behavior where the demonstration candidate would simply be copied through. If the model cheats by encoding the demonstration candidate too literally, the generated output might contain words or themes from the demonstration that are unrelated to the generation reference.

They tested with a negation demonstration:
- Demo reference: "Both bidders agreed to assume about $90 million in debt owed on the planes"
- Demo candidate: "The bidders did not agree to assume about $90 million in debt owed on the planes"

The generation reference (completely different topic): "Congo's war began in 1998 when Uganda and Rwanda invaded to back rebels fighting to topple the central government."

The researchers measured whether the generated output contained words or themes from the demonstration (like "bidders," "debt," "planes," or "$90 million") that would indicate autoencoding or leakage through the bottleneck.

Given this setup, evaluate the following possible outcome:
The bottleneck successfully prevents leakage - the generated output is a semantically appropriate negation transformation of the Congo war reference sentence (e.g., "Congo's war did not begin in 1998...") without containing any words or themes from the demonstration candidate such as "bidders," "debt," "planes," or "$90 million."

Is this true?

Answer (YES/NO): YES